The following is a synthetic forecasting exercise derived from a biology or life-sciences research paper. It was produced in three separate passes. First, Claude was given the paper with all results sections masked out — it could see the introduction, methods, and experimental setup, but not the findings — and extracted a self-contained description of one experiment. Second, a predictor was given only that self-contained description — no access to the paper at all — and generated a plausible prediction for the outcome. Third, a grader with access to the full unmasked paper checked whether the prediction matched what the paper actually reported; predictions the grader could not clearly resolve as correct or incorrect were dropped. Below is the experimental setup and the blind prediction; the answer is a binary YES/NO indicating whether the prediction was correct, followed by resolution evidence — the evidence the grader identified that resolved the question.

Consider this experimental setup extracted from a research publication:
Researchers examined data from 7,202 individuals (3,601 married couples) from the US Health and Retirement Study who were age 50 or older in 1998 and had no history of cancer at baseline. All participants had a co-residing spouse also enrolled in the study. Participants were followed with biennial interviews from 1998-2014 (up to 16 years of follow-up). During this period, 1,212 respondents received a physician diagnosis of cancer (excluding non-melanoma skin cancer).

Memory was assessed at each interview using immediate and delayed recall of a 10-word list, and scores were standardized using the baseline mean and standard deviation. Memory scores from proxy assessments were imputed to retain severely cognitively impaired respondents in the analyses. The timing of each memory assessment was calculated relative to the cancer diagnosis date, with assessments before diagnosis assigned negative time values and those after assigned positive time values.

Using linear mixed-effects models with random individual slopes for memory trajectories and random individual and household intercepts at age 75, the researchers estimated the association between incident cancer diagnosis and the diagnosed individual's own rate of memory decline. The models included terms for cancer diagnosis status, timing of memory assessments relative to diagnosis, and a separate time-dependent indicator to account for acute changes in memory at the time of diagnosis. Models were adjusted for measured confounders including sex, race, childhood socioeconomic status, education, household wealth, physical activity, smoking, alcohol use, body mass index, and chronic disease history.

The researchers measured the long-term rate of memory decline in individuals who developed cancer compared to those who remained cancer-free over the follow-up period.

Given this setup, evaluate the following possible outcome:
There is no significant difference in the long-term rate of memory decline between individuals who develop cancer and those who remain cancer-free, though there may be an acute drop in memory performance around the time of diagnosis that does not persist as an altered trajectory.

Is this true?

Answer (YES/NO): NO